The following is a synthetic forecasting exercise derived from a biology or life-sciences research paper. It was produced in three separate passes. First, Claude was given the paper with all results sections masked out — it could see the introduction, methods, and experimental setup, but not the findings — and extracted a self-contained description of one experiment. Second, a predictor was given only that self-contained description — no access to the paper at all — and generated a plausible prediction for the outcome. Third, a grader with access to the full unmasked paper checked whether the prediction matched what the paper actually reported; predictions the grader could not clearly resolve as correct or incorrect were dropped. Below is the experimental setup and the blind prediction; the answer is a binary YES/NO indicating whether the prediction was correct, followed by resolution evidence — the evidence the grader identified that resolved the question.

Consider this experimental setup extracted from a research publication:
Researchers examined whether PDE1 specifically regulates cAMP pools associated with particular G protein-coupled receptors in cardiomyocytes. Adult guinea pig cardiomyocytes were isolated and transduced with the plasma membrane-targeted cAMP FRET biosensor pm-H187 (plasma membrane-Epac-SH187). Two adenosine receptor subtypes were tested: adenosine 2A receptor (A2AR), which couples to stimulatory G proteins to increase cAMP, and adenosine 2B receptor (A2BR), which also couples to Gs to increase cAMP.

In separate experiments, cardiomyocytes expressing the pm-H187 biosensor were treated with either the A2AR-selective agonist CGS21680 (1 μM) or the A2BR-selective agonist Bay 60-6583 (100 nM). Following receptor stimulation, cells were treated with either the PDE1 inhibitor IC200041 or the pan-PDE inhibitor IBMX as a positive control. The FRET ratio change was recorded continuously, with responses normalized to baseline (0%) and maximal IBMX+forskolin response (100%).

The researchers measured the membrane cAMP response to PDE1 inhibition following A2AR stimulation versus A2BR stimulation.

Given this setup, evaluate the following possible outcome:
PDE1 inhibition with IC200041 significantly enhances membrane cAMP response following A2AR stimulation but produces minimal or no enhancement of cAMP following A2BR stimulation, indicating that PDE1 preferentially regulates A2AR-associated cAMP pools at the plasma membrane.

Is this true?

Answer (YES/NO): YES